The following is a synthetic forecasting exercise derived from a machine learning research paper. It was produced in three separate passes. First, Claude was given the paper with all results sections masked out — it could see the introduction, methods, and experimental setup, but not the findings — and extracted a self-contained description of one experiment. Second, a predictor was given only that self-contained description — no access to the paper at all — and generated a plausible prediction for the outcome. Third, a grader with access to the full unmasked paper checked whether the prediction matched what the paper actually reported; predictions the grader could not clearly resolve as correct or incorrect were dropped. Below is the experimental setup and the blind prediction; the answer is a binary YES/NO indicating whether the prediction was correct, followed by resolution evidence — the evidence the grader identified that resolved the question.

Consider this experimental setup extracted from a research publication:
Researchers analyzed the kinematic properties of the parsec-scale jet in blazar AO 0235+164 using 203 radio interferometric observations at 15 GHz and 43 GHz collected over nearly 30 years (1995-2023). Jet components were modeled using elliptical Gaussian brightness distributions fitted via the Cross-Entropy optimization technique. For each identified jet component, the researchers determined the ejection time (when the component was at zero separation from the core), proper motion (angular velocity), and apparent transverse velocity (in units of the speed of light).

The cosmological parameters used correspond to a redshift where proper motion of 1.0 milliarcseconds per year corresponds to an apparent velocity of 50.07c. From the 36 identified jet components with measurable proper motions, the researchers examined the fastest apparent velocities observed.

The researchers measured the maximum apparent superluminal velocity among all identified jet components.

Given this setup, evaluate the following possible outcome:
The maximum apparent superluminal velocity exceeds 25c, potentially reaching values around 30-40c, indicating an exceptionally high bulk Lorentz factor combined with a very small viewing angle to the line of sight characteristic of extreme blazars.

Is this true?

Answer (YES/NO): YES